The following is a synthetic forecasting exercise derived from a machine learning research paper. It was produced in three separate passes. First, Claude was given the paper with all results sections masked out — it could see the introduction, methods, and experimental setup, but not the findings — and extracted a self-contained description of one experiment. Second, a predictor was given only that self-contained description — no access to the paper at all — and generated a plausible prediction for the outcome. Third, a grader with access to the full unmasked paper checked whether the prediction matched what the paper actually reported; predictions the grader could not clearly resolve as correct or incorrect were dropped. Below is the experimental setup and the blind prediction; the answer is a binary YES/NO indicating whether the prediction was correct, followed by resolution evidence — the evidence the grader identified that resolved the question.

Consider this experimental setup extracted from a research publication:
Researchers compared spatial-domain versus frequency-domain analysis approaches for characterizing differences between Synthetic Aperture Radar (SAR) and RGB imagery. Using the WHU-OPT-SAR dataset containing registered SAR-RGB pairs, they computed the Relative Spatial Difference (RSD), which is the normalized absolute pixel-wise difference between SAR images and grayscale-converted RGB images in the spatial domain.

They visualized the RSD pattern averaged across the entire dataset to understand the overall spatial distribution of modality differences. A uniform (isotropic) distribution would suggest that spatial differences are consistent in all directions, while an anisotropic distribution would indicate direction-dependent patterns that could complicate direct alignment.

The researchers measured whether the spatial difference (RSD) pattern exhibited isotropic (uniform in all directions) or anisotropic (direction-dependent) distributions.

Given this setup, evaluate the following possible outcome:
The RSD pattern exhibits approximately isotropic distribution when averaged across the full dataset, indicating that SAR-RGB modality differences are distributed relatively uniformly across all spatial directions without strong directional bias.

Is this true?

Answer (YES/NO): NO